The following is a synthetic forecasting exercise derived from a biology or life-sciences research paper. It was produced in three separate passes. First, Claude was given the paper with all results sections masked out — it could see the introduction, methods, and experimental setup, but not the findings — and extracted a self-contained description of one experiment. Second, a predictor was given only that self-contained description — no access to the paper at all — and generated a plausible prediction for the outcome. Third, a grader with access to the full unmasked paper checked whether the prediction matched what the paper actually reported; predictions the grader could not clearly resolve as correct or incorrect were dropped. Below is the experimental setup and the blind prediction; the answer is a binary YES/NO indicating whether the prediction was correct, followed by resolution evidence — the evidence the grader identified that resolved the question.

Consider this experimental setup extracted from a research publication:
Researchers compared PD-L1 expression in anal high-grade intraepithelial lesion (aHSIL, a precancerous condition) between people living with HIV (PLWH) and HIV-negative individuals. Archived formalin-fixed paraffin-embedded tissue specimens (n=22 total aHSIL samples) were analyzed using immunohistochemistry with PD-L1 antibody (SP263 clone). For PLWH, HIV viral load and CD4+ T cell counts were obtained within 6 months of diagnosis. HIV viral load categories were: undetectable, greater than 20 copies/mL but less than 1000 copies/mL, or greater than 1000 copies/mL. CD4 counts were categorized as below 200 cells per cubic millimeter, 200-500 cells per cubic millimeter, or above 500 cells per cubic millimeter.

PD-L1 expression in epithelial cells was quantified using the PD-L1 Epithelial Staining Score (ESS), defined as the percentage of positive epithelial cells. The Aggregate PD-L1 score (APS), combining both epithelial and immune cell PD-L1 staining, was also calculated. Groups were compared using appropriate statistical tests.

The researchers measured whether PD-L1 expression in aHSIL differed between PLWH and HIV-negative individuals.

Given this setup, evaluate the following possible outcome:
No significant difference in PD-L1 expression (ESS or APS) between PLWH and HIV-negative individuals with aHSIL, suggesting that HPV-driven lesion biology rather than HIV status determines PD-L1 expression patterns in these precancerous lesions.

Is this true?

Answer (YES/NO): YES